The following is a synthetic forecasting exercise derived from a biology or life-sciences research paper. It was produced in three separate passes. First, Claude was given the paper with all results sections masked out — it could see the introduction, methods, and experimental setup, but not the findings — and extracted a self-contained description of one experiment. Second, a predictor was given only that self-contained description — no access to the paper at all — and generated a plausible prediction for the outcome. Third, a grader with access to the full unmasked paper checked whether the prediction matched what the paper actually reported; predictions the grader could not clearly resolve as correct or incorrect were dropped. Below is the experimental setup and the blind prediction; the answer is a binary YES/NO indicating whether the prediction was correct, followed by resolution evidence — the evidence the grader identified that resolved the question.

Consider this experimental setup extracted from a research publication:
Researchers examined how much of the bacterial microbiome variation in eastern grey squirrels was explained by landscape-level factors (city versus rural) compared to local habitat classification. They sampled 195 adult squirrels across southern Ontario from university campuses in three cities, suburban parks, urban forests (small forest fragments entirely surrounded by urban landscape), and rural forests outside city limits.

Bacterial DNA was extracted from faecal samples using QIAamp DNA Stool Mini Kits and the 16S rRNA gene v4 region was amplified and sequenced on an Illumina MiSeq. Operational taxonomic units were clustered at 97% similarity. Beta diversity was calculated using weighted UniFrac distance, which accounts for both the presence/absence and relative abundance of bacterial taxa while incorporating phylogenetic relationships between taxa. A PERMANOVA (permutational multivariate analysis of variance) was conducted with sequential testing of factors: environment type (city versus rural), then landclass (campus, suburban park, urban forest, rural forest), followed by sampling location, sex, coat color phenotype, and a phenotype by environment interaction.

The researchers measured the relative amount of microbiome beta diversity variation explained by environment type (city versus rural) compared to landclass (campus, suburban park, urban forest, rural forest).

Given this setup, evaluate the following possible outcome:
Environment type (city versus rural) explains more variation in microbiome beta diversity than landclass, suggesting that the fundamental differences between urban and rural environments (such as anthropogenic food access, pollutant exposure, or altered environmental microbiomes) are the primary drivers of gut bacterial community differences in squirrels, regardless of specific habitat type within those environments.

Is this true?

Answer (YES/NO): NO